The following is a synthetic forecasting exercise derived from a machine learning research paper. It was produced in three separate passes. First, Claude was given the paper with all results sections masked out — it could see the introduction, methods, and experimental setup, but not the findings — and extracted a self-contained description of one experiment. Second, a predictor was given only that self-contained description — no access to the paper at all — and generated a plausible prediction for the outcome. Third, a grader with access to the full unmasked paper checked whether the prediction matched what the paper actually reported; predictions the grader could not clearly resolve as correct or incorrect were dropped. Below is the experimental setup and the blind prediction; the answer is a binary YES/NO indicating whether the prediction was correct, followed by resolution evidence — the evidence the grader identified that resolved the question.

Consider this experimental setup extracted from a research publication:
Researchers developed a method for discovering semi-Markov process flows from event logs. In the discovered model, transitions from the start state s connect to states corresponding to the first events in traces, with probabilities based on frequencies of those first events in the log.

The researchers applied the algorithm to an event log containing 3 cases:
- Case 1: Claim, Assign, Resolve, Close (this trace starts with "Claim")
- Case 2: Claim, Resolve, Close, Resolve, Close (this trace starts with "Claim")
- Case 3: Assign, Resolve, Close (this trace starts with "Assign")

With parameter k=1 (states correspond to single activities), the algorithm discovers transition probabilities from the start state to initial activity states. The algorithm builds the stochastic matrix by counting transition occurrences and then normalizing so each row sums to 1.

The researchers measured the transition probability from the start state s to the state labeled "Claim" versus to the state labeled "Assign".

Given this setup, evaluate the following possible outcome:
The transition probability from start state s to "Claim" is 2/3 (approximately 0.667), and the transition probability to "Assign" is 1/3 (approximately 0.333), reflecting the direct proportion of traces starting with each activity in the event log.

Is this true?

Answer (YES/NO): YES